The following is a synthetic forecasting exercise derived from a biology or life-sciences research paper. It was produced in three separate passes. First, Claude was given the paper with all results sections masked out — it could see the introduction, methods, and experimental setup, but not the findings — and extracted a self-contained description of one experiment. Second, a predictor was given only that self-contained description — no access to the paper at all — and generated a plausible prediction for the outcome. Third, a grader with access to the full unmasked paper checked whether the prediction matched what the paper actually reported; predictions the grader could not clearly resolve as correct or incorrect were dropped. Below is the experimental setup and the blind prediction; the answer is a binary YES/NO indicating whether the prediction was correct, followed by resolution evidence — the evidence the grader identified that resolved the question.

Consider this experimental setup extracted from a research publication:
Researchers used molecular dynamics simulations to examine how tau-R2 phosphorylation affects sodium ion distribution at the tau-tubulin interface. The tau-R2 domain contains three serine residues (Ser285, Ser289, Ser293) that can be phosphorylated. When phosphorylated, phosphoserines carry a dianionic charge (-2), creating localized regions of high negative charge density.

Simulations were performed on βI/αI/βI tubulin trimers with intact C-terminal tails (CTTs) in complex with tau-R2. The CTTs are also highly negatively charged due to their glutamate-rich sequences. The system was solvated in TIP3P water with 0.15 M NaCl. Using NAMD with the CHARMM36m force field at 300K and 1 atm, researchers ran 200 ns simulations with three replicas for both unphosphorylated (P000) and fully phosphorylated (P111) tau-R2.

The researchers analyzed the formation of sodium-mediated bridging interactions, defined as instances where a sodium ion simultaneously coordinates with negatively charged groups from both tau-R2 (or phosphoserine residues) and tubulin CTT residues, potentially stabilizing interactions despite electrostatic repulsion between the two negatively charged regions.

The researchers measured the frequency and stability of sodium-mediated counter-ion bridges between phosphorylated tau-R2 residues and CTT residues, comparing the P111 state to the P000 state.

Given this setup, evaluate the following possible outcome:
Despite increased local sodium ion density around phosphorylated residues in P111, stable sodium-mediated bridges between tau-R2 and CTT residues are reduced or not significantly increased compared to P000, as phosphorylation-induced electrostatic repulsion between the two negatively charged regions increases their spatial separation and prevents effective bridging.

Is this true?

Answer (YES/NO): NO